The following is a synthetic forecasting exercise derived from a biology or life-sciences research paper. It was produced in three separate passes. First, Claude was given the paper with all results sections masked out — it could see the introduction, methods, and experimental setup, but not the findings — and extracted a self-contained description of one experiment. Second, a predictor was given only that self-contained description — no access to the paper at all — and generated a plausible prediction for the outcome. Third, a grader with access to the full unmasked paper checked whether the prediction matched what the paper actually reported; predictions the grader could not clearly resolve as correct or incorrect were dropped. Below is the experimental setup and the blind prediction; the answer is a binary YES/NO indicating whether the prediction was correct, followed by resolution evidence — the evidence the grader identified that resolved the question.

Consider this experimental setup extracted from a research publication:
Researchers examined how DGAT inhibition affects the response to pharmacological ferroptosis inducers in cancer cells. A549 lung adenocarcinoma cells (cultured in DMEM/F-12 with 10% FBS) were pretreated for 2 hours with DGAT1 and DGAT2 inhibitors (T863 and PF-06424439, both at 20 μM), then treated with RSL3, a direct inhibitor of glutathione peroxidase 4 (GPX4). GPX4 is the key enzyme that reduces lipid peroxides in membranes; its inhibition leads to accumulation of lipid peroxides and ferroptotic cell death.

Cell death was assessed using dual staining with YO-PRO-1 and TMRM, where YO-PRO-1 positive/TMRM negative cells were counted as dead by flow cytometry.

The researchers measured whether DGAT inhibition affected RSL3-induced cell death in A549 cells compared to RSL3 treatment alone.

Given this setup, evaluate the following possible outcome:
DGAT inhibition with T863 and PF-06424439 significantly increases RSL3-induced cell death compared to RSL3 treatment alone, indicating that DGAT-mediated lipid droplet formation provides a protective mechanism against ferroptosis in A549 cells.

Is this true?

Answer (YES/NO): NO